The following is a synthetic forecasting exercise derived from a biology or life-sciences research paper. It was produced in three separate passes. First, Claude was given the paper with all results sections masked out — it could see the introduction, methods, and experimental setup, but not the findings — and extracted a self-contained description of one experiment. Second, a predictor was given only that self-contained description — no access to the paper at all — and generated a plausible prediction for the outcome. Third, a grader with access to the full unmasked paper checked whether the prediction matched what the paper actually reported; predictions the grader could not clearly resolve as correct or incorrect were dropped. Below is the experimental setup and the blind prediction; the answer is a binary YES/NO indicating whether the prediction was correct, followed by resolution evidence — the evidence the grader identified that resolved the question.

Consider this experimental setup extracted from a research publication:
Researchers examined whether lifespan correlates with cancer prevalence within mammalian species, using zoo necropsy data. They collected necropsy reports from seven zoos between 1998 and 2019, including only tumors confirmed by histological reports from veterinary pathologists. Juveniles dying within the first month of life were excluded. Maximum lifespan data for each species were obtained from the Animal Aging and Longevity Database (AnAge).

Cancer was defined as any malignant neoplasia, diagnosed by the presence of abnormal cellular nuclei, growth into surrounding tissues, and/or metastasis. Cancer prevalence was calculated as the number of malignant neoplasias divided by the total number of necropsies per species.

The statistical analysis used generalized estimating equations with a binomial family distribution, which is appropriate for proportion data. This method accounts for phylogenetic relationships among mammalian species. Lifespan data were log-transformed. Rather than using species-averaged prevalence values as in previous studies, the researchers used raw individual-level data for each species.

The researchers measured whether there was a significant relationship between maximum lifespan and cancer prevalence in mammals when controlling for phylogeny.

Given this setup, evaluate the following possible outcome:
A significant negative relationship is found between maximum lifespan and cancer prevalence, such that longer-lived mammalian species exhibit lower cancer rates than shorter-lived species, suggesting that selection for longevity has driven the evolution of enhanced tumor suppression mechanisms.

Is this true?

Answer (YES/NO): NO